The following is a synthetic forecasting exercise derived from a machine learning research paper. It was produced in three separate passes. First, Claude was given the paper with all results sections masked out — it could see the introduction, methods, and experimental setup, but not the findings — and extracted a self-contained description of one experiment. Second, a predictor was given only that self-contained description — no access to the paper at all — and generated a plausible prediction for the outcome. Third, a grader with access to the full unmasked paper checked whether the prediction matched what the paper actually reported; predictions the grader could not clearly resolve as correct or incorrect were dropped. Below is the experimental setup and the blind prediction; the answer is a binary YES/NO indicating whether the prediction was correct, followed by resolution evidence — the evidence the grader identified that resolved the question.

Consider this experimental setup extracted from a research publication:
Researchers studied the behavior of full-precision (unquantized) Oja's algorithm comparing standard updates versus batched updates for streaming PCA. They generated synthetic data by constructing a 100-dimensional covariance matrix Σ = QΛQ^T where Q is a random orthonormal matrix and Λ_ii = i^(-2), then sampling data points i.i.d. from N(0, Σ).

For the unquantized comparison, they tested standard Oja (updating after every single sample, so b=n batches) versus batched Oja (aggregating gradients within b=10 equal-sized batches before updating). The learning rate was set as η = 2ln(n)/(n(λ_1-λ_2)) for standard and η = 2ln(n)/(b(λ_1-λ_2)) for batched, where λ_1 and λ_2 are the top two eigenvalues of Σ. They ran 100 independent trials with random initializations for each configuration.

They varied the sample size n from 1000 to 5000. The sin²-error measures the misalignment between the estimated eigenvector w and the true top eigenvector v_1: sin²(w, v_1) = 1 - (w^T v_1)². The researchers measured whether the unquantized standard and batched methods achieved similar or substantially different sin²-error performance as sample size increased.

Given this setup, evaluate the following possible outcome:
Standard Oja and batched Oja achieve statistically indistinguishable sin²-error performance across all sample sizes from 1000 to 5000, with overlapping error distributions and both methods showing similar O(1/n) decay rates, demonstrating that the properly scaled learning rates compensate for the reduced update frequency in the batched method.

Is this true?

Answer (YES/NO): YES